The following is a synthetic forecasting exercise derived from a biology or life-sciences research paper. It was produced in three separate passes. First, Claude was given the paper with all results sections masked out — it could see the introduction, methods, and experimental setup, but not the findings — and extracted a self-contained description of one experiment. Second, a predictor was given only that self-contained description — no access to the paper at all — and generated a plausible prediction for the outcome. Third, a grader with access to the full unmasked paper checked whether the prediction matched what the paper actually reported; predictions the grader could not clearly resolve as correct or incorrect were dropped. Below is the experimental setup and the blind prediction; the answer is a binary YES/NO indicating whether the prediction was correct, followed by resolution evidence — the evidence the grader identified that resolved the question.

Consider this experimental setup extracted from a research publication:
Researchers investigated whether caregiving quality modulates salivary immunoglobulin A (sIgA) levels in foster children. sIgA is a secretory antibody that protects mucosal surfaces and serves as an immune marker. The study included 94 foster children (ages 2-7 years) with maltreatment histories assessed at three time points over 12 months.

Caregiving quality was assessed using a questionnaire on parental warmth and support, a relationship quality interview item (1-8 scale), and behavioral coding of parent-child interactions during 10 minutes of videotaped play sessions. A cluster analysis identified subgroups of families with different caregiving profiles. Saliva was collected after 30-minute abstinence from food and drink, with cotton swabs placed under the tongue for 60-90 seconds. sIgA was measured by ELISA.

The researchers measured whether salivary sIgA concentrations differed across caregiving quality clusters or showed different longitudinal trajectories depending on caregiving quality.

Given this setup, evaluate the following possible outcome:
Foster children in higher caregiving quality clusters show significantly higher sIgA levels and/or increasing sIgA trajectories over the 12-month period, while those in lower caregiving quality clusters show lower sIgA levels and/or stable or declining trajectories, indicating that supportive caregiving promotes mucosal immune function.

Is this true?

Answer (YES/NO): YES